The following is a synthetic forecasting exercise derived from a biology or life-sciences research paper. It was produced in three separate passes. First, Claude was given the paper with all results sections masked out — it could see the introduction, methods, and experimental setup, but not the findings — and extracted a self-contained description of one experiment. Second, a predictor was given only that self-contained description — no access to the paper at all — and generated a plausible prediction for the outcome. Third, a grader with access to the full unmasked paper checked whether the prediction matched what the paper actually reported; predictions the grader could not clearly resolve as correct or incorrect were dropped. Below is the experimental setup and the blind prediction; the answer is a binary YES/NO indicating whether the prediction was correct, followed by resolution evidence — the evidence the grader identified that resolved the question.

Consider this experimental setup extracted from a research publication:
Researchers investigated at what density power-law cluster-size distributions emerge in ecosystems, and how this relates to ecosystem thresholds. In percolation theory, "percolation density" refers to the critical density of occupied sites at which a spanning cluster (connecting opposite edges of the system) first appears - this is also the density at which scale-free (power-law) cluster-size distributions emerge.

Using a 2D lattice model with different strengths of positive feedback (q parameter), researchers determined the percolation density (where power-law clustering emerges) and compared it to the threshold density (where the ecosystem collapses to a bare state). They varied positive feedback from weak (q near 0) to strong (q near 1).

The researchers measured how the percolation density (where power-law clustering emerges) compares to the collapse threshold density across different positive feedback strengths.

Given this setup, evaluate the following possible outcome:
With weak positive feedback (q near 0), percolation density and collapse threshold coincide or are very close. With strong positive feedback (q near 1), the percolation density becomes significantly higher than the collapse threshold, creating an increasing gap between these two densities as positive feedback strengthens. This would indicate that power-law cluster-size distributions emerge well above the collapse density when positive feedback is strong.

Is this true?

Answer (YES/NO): NO